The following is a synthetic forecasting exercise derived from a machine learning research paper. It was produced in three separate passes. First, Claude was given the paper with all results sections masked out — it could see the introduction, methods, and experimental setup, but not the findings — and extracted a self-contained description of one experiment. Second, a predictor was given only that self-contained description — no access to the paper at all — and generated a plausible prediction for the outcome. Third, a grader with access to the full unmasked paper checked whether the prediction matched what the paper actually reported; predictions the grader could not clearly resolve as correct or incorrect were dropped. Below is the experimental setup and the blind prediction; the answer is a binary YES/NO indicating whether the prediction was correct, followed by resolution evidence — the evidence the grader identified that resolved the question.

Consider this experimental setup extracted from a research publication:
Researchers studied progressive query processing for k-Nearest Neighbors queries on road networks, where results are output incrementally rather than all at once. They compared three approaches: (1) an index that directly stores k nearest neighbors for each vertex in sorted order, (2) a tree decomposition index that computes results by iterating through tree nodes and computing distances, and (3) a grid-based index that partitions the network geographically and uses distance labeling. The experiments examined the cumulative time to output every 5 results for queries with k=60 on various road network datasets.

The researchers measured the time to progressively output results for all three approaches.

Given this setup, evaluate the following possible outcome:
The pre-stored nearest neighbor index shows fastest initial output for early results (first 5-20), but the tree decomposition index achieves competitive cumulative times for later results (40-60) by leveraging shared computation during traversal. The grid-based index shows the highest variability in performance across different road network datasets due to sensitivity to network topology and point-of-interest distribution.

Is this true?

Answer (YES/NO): NO